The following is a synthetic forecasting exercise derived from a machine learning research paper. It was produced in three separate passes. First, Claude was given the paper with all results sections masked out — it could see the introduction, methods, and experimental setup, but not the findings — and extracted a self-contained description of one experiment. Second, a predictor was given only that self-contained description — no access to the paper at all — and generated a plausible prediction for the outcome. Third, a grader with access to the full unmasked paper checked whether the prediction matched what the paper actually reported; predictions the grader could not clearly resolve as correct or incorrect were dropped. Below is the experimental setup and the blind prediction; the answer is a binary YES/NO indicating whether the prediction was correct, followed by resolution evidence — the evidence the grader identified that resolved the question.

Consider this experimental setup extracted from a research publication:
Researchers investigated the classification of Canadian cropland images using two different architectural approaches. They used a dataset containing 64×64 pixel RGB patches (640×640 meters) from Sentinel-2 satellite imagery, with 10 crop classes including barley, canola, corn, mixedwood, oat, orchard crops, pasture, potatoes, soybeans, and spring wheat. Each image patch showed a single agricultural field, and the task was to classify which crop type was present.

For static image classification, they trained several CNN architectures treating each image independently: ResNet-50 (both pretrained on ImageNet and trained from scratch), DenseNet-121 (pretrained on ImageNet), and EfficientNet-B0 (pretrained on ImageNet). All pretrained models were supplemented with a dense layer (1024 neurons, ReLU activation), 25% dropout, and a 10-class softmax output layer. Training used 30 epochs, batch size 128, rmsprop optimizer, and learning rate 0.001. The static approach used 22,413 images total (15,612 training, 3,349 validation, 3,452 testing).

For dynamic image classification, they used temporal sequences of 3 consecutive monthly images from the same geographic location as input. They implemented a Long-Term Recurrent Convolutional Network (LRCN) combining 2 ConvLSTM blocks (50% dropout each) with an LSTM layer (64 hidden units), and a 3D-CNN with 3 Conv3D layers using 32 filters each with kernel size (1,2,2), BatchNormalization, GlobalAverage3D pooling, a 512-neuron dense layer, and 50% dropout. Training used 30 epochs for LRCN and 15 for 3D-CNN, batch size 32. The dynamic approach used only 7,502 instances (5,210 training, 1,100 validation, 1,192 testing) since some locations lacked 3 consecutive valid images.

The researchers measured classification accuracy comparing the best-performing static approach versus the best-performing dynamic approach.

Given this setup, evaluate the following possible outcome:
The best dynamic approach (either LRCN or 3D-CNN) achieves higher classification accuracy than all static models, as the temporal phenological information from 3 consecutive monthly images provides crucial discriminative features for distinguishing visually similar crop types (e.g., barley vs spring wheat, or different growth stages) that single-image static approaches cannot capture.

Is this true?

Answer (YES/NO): YES